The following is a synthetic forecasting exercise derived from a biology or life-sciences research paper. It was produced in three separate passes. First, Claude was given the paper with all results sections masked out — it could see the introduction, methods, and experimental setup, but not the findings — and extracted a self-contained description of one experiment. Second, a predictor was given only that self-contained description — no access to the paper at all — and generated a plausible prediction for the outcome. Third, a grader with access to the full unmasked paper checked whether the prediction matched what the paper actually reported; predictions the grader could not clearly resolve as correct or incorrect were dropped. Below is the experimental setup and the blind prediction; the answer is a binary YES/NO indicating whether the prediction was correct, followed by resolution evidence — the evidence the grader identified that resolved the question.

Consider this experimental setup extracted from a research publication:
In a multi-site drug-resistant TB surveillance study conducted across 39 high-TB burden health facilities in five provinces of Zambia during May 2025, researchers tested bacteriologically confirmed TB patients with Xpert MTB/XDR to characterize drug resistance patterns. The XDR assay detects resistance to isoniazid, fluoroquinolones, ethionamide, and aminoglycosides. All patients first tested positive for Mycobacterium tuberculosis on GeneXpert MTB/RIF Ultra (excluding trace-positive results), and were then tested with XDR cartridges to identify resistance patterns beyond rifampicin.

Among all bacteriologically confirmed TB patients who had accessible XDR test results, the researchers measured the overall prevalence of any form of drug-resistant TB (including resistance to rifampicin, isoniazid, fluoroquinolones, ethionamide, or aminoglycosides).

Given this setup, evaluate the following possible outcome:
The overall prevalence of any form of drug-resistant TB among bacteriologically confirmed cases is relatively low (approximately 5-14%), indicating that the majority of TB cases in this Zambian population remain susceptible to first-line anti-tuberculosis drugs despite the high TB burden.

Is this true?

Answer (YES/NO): YES